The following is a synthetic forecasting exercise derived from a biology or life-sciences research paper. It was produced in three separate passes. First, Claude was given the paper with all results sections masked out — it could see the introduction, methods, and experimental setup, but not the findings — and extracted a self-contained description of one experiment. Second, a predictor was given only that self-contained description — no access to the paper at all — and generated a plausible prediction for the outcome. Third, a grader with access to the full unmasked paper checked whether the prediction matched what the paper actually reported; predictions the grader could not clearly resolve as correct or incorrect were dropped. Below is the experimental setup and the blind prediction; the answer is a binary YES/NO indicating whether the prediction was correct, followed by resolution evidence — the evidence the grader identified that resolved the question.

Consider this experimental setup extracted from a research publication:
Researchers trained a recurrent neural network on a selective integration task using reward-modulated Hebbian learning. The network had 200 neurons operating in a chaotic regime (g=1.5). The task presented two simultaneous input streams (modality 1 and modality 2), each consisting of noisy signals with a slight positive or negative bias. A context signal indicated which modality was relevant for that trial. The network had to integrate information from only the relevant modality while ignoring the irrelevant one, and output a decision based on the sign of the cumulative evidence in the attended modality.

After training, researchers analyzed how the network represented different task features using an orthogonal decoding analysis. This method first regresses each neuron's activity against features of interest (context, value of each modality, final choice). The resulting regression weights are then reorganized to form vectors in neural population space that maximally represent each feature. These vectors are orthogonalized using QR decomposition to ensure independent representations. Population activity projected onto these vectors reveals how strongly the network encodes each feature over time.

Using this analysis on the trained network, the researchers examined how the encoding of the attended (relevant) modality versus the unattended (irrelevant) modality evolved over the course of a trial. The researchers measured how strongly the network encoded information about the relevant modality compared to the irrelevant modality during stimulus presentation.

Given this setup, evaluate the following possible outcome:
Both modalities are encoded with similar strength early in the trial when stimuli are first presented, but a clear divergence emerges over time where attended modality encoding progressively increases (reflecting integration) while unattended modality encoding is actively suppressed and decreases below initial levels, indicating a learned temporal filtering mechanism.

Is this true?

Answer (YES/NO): NO